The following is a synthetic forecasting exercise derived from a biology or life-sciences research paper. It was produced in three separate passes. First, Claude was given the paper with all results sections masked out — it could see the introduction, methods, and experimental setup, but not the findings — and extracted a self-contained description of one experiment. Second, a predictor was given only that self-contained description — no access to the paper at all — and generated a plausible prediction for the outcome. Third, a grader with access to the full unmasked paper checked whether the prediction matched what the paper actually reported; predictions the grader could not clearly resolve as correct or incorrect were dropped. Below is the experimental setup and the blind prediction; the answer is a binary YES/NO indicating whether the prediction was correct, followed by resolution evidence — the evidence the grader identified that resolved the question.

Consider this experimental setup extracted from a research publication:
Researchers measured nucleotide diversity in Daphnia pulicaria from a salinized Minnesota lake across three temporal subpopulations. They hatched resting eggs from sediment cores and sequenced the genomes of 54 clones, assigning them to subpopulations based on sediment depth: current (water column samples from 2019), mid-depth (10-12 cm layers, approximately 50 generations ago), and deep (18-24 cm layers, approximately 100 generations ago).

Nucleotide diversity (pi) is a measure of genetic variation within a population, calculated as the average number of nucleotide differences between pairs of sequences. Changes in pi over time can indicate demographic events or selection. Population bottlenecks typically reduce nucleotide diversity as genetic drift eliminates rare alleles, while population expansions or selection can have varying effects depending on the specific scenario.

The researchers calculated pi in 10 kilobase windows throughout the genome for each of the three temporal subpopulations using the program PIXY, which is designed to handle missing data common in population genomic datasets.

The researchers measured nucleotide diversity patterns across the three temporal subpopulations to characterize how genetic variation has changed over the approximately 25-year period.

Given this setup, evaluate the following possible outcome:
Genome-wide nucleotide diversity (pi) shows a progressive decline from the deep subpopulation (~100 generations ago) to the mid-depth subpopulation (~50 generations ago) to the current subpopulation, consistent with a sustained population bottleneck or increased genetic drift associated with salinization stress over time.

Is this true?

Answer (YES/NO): NO